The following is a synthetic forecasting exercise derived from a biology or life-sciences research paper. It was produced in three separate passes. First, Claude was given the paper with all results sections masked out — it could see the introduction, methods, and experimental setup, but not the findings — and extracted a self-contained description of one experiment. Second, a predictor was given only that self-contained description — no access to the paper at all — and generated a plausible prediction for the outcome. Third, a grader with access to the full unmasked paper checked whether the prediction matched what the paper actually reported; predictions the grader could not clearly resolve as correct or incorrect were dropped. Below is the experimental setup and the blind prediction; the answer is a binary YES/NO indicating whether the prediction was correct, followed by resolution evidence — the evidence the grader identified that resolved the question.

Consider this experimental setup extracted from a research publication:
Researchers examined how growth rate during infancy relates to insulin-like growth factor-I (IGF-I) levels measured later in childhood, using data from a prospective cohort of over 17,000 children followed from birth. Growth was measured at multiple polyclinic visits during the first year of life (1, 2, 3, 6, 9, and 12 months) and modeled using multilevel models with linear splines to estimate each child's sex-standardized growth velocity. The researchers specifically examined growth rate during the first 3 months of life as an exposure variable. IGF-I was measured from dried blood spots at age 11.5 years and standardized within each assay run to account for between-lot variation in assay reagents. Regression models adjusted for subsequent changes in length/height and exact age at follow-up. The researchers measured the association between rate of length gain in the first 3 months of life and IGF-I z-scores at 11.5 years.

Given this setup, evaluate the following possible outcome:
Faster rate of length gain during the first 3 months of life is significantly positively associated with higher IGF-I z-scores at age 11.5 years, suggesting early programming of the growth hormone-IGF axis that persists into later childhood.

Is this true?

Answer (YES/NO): NO